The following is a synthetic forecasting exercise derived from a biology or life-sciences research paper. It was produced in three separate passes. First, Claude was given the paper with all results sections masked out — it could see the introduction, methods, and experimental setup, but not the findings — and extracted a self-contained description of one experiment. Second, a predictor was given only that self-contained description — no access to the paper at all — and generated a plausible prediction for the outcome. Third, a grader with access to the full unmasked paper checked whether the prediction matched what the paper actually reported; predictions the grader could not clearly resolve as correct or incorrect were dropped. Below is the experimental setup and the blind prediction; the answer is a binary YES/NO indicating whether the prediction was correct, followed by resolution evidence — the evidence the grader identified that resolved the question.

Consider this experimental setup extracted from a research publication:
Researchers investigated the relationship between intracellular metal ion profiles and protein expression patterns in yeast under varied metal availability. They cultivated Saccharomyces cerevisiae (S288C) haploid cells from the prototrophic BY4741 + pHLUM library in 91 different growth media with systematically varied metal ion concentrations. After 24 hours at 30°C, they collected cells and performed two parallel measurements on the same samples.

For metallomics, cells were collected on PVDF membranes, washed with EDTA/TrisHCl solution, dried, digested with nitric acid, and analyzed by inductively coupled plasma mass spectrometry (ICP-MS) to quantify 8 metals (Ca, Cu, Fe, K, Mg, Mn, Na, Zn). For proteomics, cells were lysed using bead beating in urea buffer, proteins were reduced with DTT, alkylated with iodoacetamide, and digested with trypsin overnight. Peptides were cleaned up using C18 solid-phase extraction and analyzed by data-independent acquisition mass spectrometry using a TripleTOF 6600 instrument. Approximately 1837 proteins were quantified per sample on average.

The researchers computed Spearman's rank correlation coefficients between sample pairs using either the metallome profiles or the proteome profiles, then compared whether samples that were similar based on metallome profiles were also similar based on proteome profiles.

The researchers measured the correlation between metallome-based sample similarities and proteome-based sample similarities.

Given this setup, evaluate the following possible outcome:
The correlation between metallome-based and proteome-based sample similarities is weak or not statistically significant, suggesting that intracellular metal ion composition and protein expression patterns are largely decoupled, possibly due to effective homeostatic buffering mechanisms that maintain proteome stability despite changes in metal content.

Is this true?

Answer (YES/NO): YES